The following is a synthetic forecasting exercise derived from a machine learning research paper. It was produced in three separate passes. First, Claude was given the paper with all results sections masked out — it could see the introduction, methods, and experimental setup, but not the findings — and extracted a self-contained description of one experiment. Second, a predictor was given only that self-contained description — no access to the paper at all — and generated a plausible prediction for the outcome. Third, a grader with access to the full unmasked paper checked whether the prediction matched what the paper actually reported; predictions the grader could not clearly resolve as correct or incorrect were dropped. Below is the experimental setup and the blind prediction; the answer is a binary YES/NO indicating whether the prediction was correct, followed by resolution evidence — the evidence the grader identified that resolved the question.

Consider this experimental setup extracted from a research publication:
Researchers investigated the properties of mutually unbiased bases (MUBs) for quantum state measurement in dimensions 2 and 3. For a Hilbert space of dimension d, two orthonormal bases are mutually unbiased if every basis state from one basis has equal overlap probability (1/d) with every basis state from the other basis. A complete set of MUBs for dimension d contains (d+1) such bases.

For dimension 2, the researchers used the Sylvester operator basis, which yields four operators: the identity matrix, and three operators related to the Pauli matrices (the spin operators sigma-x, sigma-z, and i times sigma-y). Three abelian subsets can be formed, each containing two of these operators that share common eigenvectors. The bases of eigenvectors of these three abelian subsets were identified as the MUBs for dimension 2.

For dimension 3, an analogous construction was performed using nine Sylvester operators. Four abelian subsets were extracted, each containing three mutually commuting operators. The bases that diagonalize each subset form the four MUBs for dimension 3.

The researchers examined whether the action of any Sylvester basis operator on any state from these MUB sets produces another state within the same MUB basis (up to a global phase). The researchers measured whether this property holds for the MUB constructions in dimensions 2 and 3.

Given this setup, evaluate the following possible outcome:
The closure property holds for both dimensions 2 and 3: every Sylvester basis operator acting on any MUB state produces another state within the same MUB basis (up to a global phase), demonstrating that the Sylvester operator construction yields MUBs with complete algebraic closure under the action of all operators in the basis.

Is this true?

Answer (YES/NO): YES